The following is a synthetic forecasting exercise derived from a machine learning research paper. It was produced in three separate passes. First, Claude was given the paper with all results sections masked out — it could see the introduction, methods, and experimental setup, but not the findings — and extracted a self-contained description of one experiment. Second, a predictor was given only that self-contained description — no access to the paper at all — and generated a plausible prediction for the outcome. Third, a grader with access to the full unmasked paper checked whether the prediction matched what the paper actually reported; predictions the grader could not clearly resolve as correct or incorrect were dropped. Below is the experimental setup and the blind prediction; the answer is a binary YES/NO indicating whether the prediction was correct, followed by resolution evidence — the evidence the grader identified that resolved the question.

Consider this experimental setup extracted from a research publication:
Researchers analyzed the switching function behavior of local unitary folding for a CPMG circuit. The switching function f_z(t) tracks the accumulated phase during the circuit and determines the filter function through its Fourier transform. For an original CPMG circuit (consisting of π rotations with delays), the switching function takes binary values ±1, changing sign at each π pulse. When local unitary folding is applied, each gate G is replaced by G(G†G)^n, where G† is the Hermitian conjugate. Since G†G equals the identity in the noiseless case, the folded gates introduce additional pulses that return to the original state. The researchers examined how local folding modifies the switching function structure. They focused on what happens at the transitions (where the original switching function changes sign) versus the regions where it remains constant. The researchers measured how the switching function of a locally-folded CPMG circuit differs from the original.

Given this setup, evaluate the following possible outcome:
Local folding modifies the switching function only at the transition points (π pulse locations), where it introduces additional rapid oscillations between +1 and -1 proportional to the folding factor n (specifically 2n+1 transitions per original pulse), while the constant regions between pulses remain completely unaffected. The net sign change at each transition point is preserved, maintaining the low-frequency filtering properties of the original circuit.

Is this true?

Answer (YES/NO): NO